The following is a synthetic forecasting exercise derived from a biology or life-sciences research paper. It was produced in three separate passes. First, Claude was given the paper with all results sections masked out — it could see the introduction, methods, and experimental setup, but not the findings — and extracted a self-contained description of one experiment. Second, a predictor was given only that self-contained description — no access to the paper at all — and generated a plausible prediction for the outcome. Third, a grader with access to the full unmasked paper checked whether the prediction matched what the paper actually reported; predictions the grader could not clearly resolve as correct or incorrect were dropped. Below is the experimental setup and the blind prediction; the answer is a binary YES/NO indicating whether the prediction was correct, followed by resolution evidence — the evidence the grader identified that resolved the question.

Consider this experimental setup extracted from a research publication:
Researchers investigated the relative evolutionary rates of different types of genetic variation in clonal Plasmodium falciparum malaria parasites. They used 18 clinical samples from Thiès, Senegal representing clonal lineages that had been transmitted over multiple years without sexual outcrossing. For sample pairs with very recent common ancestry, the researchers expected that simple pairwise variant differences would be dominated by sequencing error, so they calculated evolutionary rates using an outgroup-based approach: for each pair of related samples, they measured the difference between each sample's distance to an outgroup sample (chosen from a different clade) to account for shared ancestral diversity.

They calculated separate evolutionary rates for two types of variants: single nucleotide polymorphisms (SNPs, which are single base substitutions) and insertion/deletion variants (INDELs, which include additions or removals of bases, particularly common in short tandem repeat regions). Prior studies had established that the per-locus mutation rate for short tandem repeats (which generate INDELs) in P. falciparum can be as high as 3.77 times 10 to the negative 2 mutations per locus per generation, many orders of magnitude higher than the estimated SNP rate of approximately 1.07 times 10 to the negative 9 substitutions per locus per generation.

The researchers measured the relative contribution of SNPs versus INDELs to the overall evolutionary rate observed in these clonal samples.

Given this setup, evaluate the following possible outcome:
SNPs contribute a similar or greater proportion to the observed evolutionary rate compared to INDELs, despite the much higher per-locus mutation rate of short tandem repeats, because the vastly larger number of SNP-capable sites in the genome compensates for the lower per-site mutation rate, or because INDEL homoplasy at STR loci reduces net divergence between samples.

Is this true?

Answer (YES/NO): YES